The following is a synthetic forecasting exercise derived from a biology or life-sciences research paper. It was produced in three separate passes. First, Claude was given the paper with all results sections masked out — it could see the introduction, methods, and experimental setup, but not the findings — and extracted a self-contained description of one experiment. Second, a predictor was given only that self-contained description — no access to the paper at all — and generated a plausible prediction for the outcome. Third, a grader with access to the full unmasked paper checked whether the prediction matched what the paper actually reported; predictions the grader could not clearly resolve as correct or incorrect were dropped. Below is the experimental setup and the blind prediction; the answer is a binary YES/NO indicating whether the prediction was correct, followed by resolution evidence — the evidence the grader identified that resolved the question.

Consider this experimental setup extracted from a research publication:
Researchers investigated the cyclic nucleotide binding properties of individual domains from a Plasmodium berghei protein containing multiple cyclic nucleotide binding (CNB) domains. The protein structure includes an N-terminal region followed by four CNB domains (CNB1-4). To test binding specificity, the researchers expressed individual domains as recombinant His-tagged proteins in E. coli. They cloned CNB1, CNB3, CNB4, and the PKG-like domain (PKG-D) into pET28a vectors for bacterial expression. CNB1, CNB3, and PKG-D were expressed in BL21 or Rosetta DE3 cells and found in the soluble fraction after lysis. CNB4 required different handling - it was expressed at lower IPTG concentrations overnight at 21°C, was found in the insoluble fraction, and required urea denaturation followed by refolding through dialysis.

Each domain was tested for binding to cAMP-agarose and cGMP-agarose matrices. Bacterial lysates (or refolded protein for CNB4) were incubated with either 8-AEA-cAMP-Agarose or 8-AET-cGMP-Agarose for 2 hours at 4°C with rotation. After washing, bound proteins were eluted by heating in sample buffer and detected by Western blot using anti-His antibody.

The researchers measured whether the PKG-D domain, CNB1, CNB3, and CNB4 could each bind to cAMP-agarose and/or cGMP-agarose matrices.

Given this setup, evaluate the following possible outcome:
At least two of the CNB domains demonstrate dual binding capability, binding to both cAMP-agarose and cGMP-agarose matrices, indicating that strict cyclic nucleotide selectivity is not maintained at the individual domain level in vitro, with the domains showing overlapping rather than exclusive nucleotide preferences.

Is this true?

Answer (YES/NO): YES